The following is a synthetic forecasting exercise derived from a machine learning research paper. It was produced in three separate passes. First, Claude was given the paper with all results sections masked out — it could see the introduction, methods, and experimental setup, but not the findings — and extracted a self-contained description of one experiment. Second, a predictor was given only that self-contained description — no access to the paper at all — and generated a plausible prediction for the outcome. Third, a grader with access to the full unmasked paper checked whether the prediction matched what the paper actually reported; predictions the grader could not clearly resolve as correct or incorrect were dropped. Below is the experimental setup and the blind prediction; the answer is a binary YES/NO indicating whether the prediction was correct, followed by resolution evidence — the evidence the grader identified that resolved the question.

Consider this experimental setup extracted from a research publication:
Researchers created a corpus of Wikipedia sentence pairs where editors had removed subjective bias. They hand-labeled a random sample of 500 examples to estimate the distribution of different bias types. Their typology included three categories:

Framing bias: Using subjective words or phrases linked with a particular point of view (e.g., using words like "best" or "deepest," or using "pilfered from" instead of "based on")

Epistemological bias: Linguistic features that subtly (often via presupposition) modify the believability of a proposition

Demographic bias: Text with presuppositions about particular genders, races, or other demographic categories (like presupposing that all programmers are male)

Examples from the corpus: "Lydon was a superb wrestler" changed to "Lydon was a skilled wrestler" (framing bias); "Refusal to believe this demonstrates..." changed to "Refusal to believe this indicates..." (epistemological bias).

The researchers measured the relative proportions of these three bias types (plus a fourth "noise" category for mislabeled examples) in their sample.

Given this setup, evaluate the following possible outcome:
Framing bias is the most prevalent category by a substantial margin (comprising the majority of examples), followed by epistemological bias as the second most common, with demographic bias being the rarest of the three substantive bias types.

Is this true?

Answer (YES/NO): YES